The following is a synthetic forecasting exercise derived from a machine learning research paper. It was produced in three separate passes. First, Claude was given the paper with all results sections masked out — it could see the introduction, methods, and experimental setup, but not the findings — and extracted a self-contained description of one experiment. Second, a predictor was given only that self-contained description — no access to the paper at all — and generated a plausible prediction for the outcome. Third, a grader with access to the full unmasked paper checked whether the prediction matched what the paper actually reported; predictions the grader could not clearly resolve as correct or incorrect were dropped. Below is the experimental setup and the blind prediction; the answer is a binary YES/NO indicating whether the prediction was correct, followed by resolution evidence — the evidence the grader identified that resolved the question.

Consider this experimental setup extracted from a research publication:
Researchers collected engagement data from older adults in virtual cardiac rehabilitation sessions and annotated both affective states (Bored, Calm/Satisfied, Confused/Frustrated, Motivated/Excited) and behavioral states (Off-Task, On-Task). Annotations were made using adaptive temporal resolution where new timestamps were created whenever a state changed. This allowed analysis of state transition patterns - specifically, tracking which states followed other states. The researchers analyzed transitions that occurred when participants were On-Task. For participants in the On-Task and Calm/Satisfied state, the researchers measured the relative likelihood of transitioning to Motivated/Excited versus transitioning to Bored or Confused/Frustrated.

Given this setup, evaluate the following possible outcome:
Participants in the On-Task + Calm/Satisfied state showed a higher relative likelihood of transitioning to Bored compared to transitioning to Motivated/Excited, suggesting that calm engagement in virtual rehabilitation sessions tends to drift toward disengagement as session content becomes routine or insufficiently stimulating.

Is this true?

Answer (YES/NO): NO